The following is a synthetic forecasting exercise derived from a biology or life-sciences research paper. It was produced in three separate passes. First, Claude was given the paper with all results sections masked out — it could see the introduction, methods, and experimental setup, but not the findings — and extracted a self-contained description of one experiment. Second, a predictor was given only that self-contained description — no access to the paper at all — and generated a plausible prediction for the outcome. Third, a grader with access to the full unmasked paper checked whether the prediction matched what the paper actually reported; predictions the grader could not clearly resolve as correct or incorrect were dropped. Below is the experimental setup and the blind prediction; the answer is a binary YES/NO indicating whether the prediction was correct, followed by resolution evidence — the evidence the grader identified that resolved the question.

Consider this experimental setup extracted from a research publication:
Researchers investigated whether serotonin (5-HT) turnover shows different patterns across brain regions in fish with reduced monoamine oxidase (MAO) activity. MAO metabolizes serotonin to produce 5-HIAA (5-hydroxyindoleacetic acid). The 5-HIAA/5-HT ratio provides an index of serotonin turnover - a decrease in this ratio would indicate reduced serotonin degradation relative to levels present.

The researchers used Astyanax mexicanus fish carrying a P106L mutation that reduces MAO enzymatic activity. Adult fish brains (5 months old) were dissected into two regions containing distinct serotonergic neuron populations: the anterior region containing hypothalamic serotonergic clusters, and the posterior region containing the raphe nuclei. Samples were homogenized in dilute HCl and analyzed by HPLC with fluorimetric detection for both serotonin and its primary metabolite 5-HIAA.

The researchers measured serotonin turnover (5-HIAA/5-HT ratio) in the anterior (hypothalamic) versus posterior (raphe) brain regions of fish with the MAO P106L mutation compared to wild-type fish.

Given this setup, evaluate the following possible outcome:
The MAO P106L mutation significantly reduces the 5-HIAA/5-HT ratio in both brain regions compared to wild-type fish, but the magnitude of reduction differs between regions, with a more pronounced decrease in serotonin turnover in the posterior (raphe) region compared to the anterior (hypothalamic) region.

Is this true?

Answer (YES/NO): NO